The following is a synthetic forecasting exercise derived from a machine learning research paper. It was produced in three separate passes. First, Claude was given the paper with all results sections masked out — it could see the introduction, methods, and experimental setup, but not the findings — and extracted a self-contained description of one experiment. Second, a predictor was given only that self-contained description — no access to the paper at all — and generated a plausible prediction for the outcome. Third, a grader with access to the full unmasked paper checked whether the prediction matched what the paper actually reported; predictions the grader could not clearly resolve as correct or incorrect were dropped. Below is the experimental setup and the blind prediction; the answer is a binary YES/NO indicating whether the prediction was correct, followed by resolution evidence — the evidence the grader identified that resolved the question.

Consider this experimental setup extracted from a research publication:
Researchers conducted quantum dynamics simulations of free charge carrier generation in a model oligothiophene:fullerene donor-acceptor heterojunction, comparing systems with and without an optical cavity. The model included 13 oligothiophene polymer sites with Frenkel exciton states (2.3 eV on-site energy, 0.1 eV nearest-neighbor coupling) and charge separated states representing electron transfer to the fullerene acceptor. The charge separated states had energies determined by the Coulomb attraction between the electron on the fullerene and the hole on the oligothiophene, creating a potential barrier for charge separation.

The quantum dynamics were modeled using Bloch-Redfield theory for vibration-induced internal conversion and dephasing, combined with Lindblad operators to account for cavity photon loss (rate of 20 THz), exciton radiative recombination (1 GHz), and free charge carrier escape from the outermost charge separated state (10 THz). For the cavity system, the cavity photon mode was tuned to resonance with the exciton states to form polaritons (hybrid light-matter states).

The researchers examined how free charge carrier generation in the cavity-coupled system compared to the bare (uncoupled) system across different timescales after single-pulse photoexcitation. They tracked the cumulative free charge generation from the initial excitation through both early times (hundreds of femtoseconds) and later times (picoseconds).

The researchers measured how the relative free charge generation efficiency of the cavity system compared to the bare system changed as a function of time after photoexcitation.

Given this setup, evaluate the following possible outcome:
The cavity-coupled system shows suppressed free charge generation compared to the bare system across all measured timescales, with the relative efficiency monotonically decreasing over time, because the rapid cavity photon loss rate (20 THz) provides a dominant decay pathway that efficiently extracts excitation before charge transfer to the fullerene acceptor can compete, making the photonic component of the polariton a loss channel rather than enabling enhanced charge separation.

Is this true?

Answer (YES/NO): NO